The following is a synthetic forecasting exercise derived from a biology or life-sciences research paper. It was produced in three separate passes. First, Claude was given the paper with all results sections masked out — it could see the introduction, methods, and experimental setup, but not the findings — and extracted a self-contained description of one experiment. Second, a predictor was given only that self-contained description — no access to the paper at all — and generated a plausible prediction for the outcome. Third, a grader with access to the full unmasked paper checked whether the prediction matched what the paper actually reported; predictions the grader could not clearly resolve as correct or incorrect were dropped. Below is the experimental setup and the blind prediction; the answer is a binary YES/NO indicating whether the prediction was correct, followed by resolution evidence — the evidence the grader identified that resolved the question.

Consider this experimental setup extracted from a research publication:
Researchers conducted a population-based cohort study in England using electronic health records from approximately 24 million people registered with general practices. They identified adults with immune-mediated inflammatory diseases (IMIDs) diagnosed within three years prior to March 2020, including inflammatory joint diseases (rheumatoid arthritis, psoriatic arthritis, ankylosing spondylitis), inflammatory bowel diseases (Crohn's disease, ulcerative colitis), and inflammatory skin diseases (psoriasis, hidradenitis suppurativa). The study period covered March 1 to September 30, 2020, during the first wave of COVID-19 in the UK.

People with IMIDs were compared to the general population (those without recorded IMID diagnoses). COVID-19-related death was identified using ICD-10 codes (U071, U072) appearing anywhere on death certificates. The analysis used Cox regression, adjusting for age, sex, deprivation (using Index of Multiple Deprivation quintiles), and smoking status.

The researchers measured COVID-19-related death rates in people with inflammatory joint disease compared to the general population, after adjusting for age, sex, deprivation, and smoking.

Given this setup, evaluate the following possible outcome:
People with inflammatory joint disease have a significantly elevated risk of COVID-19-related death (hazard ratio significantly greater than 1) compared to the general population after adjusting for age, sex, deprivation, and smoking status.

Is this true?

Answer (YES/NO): YES